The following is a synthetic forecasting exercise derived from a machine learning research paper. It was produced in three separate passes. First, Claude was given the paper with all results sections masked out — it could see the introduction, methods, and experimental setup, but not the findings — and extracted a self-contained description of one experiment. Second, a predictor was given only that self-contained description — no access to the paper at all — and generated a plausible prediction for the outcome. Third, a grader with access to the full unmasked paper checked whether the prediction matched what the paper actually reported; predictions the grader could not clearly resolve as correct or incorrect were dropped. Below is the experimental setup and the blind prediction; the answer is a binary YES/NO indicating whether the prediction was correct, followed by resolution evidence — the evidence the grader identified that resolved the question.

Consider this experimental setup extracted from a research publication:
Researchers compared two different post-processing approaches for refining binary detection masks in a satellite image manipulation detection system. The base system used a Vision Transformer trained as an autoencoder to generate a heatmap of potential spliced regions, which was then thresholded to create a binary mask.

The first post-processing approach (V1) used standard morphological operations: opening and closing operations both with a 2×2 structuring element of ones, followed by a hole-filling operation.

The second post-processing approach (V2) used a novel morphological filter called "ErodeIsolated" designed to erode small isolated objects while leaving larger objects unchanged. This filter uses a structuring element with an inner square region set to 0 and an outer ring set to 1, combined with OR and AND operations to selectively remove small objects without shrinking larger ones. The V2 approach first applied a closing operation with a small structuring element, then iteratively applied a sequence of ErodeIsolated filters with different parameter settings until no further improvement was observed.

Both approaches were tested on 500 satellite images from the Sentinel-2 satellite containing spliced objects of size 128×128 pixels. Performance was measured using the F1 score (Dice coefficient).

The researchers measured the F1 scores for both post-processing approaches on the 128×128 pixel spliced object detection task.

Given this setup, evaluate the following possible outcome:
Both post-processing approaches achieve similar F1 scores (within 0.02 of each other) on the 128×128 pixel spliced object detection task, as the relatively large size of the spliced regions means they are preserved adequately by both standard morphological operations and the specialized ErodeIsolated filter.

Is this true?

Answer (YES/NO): NO